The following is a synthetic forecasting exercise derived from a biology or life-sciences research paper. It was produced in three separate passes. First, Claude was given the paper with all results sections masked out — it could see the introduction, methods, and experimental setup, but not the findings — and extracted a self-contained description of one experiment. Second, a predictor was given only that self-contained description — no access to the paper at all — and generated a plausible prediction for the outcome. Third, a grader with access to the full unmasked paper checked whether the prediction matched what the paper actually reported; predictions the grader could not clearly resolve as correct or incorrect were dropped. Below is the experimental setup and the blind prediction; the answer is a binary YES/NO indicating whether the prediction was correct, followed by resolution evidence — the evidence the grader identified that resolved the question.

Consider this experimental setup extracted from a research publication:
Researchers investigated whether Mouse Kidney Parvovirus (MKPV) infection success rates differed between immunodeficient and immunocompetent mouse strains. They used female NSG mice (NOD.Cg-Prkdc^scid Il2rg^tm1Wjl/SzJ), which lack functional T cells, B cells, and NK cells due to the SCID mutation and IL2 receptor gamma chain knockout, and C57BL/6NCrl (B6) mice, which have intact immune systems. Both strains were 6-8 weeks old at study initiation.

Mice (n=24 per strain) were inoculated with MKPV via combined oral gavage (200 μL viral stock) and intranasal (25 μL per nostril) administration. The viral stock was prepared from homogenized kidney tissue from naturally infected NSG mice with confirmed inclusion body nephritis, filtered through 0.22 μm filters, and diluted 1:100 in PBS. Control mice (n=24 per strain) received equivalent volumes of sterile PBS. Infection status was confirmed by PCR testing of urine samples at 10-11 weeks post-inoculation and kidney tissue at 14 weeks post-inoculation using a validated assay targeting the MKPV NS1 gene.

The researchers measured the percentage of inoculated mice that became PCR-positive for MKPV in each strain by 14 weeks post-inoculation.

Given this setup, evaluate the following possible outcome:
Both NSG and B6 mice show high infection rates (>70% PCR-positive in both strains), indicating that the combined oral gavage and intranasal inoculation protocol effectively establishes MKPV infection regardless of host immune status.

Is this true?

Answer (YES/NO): YES